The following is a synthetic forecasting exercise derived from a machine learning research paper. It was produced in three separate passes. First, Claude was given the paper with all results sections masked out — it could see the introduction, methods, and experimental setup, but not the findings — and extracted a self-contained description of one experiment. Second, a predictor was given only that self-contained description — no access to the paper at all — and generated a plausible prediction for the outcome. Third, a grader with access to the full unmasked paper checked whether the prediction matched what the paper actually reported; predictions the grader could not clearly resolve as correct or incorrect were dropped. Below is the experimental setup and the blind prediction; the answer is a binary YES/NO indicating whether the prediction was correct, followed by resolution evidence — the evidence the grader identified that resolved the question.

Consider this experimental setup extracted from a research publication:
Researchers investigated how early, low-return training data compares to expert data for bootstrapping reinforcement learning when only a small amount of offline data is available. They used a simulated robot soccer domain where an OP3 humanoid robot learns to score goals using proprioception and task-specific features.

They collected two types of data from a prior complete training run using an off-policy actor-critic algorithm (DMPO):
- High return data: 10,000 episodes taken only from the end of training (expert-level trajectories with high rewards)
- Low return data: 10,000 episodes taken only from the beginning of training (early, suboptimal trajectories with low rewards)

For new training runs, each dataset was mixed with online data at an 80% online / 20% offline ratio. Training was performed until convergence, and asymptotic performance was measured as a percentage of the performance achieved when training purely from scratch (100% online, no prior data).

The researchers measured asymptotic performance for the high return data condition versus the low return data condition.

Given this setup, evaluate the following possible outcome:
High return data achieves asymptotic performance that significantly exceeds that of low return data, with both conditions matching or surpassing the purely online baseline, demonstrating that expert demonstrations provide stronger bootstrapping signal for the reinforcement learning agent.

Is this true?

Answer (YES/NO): NO